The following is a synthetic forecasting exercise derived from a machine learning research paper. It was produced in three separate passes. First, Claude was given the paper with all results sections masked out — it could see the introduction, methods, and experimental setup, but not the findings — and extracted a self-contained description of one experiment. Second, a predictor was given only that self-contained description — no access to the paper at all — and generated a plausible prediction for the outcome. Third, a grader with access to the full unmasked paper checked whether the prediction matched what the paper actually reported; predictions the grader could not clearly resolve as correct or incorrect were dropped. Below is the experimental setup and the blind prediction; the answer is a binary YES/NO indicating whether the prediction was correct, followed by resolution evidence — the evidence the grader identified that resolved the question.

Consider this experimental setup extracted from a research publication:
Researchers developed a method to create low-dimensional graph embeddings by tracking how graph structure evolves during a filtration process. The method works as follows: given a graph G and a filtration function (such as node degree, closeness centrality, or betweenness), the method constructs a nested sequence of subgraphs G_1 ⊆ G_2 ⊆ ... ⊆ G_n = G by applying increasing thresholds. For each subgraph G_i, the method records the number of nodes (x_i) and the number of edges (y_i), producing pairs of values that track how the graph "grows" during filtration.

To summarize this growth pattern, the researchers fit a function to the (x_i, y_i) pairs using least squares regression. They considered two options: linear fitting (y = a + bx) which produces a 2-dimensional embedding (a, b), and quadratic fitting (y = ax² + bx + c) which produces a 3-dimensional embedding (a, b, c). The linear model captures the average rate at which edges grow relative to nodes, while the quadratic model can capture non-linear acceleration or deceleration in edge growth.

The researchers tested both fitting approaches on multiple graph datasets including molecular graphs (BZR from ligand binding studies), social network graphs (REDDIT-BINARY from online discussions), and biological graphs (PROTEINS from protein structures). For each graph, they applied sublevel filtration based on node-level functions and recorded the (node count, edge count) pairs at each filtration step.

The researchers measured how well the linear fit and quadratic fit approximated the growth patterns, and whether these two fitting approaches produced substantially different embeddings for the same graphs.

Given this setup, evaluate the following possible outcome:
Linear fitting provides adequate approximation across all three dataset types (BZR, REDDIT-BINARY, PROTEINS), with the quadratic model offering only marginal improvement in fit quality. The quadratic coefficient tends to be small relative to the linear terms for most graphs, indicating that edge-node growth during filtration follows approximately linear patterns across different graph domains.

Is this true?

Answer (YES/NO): YES